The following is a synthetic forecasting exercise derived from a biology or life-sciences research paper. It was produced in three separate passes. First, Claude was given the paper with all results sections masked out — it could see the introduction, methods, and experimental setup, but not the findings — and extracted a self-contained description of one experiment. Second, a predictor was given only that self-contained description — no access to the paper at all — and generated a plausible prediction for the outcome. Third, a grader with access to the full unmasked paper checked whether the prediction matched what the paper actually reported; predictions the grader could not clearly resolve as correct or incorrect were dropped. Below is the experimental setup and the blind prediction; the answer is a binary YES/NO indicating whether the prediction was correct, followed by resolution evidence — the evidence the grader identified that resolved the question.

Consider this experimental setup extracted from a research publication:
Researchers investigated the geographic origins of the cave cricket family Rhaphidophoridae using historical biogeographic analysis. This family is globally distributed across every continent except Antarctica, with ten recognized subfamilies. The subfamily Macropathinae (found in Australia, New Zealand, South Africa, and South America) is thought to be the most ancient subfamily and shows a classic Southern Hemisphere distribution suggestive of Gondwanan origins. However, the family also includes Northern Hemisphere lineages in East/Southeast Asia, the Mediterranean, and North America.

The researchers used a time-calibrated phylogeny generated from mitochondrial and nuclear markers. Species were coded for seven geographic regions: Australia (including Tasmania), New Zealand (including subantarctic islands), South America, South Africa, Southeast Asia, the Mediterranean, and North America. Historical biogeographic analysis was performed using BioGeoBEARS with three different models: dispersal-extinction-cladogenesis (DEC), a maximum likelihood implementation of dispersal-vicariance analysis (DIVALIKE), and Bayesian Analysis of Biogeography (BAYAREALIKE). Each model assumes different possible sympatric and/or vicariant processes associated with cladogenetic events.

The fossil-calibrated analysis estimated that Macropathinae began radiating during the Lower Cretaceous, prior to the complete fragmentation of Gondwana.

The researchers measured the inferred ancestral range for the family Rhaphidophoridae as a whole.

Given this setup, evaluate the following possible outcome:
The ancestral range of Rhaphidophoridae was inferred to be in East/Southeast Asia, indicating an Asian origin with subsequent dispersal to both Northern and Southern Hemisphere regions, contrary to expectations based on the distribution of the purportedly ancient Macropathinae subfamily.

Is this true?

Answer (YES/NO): NO